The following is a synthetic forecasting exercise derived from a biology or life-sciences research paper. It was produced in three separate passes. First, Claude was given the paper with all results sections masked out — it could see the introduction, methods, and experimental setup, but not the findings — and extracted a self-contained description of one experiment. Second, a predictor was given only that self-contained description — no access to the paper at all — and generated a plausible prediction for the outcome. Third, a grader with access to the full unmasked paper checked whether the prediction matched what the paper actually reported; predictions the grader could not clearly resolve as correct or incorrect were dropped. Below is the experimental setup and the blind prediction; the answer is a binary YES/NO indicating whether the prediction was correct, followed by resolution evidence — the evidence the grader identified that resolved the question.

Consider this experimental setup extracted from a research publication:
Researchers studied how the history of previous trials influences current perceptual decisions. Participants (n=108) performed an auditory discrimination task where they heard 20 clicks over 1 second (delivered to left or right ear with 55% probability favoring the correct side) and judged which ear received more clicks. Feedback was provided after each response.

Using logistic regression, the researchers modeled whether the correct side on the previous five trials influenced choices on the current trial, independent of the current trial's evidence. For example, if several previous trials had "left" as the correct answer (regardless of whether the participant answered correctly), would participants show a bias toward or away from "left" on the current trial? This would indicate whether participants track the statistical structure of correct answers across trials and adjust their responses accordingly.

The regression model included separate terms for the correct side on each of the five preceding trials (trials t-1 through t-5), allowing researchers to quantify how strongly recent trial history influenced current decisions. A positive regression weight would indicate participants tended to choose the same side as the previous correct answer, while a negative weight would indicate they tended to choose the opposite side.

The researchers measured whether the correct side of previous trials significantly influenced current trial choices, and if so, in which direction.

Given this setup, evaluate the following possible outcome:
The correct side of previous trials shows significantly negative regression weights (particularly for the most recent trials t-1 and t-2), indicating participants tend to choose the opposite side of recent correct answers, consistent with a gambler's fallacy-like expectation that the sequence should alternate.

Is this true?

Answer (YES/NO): NO